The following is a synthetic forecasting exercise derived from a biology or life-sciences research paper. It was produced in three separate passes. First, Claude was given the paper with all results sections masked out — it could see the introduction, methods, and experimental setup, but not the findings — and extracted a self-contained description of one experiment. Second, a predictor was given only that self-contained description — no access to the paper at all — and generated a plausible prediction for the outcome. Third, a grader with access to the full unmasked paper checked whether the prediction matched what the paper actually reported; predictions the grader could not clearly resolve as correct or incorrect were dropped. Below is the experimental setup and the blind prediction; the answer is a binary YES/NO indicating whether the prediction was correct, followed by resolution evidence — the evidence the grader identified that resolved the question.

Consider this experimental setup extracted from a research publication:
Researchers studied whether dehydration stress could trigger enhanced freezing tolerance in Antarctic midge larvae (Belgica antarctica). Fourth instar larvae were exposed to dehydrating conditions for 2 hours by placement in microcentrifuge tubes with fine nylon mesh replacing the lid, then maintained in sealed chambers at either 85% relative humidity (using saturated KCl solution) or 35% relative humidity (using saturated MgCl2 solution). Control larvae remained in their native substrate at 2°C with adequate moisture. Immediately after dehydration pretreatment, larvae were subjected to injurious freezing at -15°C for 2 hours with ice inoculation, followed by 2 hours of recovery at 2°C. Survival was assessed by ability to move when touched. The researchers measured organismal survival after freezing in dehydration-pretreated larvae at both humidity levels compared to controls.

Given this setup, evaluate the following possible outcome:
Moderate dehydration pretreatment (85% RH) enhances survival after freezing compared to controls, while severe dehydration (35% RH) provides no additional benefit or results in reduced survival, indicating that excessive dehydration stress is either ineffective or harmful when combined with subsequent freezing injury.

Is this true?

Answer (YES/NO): NO